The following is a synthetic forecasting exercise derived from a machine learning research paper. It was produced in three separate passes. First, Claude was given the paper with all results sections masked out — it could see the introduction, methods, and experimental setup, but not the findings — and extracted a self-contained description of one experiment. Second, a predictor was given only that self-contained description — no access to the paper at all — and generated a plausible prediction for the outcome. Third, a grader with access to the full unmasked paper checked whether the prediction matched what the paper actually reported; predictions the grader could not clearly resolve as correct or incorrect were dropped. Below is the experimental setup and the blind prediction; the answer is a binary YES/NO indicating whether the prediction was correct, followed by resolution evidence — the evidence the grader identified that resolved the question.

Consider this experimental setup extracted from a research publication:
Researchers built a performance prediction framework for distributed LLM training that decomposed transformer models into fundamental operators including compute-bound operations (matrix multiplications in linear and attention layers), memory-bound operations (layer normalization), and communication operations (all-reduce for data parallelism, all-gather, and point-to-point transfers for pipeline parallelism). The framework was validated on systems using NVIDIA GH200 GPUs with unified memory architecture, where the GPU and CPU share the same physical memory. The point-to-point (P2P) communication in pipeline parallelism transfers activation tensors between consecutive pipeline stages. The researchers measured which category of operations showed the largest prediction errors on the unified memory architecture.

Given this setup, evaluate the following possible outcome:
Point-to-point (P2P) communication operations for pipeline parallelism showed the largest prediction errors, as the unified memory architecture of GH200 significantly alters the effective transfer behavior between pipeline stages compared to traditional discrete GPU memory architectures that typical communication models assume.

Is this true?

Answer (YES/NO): YES